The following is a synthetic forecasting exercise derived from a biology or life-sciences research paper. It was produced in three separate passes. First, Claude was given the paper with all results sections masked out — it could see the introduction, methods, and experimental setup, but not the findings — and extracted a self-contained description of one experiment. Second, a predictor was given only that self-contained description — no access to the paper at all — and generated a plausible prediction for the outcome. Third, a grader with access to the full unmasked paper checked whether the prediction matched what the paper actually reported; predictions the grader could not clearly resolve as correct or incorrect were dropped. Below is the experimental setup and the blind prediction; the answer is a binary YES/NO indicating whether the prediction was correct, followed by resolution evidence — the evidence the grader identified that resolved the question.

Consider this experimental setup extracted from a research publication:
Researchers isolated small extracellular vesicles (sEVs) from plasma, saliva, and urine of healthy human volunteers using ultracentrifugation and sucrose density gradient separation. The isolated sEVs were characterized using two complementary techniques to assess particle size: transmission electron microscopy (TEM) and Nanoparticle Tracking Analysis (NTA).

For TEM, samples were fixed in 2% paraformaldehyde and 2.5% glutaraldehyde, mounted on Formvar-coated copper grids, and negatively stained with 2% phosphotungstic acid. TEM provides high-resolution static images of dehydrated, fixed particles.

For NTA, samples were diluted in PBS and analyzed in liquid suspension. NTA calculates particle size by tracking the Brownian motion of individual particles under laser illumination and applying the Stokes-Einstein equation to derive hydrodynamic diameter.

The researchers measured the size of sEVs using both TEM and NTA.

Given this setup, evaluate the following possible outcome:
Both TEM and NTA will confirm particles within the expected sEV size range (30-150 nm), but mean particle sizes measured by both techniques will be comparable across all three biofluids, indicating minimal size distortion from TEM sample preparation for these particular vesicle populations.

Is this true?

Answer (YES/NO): NO